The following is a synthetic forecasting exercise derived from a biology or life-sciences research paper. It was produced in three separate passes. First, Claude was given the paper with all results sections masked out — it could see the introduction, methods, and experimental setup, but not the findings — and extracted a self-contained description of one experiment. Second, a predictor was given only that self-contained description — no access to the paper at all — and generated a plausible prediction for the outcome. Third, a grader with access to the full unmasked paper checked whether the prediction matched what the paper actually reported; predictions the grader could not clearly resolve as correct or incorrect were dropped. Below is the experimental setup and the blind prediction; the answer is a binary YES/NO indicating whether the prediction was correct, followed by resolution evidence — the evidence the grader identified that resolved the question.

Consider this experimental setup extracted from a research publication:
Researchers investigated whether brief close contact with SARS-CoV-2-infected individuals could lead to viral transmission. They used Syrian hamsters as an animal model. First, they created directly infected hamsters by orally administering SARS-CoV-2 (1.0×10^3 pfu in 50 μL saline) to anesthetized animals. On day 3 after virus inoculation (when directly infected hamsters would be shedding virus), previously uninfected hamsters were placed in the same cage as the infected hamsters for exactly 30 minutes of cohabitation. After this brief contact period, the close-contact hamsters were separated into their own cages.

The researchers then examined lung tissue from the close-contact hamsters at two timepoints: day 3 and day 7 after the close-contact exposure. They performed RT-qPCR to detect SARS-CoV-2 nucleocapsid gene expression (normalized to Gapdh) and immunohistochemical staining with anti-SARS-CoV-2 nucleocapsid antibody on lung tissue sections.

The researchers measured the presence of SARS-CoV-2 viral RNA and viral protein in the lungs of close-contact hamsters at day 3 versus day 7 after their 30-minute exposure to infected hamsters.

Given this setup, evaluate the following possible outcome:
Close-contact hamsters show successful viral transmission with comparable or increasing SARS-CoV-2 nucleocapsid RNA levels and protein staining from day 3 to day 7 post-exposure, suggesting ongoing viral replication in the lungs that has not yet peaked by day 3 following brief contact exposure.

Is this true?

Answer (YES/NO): NO